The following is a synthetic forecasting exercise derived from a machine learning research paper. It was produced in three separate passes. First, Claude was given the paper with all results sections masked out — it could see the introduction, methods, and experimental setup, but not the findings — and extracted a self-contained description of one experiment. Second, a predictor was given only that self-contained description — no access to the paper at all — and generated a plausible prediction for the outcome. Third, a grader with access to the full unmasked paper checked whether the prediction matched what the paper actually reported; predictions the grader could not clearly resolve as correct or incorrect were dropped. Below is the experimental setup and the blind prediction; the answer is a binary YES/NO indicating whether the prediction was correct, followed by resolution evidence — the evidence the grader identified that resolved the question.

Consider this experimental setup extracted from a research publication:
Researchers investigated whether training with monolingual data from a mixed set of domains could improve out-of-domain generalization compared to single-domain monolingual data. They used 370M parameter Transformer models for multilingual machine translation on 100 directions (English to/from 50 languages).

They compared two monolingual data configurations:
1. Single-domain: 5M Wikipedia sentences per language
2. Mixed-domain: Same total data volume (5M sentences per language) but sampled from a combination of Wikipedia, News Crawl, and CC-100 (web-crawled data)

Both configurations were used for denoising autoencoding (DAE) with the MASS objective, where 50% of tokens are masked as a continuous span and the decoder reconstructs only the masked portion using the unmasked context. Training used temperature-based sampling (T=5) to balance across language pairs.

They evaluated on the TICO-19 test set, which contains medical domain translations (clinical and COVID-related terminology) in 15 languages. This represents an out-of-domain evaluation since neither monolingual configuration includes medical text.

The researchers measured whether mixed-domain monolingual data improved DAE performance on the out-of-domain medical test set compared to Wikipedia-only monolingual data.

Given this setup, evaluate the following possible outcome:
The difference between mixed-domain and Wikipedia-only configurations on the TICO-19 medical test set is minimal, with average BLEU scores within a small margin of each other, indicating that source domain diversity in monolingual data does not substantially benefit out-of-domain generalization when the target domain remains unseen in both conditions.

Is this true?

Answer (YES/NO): YES